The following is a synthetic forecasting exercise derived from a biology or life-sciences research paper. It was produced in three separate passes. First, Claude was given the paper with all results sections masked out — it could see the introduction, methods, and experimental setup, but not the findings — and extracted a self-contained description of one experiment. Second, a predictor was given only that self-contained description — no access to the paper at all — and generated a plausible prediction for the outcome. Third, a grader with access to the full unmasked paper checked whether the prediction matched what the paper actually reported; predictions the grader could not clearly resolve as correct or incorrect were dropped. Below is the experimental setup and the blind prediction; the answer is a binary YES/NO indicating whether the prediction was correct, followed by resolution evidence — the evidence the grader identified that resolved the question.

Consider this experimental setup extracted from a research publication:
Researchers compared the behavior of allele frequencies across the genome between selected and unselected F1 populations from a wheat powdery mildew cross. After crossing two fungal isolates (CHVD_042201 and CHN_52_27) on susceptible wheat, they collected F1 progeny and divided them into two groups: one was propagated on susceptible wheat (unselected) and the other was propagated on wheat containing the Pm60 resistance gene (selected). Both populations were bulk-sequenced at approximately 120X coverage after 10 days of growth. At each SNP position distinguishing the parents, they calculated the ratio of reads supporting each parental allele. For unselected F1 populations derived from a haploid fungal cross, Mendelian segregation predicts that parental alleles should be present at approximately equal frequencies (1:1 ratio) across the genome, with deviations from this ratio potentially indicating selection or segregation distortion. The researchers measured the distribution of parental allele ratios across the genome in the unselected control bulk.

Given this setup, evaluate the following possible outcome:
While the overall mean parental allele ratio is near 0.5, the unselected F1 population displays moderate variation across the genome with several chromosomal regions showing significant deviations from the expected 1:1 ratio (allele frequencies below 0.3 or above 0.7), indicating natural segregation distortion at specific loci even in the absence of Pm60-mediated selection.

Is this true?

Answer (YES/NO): NO